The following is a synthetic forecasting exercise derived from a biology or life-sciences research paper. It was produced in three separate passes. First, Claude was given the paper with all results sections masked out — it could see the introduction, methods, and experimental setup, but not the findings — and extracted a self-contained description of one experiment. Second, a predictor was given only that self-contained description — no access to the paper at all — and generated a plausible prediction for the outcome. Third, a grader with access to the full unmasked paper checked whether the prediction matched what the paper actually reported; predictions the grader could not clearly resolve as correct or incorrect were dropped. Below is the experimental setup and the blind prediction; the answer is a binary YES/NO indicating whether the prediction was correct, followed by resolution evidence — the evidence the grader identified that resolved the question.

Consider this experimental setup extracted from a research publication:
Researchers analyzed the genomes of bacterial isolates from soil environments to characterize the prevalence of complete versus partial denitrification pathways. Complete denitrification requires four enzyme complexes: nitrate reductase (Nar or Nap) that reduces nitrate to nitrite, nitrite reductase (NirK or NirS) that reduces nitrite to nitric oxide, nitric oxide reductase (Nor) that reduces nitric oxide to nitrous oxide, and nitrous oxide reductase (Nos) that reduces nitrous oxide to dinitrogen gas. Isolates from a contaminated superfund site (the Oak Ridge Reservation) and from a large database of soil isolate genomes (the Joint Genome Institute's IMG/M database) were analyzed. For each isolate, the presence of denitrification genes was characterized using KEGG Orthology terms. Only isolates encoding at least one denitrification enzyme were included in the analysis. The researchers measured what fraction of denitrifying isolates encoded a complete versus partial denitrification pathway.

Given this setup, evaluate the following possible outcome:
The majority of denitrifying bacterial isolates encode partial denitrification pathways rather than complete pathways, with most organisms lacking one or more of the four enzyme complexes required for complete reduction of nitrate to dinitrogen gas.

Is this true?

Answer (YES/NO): YES